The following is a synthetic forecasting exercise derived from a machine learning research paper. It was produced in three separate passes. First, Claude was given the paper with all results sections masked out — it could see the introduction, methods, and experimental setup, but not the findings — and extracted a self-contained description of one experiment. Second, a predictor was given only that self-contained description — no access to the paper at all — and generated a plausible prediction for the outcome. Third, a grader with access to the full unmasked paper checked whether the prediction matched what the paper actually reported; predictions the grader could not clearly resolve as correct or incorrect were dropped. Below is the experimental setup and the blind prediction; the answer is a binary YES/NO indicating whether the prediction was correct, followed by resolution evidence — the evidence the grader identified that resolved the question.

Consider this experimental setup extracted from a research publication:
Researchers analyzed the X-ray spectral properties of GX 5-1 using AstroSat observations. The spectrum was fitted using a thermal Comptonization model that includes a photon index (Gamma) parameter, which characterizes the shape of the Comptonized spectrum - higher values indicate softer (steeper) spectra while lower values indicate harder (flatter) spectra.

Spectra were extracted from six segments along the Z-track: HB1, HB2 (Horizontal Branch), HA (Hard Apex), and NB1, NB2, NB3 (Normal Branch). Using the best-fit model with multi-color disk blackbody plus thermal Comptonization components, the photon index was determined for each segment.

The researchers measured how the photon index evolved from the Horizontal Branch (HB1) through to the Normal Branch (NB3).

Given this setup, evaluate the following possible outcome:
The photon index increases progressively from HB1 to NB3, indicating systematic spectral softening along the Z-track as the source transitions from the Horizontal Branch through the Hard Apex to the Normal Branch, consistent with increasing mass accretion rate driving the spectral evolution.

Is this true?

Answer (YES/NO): NO